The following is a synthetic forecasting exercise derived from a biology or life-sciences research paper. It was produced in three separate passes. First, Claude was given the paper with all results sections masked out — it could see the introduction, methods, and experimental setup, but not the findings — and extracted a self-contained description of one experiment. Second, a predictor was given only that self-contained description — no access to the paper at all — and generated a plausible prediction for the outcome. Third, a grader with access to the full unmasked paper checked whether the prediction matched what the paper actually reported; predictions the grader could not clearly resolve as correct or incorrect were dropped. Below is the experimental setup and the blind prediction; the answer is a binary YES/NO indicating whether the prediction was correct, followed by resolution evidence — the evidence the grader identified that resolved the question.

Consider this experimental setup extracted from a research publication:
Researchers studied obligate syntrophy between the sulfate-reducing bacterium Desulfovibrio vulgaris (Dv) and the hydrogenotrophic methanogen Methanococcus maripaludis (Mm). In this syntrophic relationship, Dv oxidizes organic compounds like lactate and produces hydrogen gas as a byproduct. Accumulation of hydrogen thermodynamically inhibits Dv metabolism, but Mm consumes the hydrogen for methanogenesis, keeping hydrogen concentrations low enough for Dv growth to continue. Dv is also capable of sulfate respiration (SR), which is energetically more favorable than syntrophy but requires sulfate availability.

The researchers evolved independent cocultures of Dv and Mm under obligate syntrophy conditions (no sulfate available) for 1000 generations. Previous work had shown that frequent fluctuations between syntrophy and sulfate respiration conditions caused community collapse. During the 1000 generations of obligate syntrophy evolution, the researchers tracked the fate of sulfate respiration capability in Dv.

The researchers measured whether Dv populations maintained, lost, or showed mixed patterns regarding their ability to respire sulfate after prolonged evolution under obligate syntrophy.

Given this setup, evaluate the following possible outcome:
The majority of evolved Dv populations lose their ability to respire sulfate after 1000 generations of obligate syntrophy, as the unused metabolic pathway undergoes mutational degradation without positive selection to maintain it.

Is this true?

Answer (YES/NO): YES